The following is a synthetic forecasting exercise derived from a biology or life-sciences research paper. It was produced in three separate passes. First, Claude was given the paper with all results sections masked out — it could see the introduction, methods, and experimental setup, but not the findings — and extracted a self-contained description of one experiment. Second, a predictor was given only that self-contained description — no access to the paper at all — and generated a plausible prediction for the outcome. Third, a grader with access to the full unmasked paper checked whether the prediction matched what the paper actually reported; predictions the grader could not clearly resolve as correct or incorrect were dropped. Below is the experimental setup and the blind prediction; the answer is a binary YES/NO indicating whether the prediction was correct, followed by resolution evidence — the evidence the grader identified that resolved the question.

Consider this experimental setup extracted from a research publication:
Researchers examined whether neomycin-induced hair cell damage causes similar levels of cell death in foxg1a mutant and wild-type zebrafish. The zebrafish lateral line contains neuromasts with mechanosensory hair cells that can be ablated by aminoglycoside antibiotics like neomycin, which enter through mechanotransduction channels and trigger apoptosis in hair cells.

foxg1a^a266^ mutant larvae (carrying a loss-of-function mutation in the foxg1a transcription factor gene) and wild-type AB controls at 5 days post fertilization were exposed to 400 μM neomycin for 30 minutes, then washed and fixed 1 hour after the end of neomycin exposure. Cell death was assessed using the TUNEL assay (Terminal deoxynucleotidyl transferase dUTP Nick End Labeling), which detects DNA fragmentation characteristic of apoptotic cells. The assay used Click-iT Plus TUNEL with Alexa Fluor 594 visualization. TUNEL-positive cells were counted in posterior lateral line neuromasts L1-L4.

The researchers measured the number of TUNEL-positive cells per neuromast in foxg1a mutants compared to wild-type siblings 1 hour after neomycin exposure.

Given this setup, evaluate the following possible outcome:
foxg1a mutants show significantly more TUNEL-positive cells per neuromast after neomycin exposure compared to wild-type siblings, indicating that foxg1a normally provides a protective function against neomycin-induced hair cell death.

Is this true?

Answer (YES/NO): NO